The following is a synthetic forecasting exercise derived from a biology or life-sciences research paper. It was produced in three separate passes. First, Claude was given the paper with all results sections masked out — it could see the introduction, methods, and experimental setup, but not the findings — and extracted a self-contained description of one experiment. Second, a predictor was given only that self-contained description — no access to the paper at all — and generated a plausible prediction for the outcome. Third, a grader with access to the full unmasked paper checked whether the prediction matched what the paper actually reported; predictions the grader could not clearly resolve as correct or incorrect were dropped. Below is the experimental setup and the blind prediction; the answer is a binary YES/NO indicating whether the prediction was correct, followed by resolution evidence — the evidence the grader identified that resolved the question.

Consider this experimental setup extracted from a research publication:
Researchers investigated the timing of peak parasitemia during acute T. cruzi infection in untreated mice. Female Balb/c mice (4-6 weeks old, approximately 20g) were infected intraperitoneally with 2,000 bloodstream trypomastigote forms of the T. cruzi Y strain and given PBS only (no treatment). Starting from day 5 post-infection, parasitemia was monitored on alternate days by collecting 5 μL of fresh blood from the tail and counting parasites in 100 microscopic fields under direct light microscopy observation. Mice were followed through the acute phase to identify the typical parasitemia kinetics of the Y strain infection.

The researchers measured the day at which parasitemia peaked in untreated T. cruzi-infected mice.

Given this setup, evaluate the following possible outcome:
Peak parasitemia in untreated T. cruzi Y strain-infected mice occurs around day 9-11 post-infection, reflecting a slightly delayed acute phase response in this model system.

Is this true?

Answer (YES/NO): YES